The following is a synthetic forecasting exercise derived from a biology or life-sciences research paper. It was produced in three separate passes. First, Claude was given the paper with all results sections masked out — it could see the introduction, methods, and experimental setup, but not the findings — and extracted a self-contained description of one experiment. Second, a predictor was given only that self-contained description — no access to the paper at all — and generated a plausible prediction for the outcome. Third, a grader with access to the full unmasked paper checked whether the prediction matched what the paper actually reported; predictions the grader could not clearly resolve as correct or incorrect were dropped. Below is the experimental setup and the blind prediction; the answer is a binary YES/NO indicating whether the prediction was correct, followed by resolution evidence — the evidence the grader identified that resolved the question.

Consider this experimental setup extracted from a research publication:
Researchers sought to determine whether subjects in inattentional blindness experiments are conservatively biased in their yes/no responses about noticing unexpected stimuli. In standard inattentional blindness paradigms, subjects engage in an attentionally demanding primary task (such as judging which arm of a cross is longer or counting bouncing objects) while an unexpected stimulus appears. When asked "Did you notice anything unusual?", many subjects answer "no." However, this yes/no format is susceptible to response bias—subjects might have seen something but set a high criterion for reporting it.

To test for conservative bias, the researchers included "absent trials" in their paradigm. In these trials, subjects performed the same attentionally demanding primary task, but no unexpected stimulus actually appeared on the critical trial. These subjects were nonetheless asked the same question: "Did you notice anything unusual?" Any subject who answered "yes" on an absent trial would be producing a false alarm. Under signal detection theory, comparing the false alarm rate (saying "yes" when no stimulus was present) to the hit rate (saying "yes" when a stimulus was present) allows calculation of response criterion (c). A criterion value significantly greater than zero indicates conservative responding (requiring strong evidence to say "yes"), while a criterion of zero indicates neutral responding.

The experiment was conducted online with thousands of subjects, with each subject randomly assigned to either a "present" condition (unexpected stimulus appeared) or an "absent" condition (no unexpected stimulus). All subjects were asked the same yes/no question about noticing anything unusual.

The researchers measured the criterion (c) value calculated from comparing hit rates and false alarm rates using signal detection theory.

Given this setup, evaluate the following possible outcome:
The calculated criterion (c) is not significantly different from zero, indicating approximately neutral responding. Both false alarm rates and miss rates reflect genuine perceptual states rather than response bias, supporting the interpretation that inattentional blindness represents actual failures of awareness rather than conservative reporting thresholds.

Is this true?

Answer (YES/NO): NO